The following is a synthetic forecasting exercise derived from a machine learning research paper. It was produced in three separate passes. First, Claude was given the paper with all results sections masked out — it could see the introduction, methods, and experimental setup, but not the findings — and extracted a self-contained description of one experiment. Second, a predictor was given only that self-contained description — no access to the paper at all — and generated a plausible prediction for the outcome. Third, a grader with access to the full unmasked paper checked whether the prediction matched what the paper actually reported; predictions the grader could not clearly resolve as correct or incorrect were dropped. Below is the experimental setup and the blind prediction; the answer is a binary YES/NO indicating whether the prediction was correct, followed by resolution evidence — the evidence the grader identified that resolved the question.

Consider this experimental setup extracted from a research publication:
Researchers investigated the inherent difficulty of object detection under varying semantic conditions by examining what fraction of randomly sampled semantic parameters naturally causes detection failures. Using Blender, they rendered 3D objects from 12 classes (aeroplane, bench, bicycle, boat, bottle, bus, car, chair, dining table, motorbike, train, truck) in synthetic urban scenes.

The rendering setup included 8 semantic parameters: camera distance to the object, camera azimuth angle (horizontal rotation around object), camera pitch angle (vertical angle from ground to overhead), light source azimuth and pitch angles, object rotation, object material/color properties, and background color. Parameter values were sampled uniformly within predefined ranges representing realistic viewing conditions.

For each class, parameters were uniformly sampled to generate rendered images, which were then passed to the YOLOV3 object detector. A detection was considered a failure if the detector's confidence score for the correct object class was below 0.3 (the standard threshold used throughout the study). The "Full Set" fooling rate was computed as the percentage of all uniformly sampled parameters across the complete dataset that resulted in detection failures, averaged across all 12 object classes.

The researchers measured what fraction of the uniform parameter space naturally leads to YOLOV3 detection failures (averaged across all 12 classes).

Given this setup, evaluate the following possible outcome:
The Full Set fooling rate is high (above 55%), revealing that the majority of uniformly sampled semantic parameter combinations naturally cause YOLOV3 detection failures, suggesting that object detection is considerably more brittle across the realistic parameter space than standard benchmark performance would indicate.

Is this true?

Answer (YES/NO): NO